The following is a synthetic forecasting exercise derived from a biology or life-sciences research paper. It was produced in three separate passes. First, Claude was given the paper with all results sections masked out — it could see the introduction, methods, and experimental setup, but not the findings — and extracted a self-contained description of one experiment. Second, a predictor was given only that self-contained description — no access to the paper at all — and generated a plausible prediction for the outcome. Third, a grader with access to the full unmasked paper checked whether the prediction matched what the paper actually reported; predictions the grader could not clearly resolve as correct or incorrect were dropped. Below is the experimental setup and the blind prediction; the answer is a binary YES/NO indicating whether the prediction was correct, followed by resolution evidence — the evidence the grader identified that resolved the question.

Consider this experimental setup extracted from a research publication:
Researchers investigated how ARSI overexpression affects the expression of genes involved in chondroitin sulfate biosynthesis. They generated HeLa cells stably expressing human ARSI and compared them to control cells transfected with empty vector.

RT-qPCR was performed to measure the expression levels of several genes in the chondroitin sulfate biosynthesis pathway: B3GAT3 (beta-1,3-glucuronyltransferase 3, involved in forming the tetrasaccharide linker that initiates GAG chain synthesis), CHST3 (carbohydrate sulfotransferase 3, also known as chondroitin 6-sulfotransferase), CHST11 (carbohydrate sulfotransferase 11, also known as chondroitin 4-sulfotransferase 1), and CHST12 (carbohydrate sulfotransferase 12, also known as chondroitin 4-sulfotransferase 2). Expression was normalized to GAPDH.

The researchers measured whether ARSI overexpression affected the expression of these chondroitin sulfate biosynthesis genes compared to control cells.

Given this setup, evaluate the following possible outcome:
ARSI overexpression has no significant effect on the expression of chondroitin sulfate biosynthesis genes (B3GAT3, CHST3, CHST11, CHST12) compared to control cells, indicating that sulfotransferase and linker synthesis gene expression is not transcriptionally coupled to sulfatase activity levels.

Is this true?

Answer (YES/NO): YES